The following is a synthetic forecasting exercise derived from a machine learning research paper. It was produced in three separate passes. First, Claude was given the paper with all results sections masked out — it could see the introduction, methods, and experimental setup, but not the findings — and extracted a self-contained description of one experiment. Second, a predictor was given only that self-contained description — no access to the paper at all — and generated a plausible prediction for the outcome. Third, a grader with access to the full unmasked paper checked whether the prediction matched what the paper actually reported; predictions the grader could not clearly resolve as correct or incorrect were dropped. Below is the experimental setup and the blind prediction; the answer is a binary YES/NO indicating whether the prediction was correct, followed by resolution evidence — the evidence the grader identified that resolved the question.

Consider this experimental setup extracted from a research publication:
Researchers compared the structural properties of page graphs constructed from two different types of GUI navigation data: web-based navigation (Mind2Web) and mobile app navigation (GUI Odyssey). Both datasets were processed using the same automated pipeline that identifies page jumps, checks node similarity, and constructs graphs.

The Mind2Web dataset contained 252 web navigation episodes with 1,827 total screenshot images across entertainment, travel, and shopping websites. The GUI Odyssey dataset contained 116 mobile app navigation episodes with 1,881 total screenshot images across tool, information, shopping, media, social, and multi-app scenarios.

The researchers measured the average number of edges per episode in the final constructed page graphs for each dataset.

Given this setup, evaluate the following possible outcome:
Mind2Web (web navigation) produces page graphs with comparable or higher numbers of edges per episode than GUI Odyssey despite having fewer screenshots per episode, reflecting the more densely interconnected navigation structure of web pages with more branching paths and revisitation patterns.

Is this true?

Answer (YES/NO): NO